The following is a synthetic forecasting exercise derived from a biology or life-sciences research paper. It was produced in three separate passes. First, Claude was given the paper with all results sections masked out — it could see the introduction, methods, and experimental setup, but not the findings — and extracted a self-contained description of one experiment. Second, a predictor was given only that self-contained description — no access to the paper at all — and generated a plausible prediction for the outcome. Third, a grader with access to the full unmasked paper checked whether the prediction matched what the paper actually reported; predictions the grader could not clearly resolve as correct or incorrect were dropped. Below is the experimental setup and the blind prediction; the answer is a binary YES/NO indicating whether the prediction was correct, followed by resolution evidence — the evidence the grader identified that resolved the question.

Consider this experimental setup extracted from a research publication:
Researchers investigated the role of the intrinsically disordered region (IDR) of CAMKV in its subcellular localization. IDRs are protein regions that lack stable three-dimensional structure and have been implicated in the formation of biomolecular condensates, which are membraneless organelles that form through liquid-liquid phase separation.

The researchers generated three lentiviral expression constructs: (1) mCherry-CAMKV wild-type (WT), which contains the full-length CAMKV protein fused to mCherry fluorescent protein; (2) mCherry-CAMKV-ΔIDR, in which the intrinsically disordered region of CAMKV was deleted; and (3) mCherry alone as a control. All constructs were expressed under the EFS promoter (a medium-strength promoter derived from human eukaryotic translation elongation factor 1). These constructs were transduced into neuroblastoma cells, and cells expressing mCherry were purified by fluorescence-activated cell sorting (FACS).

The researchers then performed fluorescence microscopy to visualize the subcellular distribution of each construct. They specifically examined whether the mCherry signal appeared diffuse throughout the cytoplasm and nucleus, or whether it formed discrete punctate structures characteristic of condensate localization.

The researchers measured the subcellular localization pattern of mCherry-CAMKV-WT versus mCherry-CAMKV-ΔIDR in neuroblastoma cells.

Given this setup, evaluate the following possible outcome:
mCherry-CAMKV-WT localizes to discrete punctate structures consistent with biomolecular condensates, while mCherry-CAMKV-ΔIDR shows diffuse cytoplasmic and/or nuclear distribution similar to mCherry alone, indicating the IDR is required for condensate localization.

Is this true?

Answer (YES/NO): NO